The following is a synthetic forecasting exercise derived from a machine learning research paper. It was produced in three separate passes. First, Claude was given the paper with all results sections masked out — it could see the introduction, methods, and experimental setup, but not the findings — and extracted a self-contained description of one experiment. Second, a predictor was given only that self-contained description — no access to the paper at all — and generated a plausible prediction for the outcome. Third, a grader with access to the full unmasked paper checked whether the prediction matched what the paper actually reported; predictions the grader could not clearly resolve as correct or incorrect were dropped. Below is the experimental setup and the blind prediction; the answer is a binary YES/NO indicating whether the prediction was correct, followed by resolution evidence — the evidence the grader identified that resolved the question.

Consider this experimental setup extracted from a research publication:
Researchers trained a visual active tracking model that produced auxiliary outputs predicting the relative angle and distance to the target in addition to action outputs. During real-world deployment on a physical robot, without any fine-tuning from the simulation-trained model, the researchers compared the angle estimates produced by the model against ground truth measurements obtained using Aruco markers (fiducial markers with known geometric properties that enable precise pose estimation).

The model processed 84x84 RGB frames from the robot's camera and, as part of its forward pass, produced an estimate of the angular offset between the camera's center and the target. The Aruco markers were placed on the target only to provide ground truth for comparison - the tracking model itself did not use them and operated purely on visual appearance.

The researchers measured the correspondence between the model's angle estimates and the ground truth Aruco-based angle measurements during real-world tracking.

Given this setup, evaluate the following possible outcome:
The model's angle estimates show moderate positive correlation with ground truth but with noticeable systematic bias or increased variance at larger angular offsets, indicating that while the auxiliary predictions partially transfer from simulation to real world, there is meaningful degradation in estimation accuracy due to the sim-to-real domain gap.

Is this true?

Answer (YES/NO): NO